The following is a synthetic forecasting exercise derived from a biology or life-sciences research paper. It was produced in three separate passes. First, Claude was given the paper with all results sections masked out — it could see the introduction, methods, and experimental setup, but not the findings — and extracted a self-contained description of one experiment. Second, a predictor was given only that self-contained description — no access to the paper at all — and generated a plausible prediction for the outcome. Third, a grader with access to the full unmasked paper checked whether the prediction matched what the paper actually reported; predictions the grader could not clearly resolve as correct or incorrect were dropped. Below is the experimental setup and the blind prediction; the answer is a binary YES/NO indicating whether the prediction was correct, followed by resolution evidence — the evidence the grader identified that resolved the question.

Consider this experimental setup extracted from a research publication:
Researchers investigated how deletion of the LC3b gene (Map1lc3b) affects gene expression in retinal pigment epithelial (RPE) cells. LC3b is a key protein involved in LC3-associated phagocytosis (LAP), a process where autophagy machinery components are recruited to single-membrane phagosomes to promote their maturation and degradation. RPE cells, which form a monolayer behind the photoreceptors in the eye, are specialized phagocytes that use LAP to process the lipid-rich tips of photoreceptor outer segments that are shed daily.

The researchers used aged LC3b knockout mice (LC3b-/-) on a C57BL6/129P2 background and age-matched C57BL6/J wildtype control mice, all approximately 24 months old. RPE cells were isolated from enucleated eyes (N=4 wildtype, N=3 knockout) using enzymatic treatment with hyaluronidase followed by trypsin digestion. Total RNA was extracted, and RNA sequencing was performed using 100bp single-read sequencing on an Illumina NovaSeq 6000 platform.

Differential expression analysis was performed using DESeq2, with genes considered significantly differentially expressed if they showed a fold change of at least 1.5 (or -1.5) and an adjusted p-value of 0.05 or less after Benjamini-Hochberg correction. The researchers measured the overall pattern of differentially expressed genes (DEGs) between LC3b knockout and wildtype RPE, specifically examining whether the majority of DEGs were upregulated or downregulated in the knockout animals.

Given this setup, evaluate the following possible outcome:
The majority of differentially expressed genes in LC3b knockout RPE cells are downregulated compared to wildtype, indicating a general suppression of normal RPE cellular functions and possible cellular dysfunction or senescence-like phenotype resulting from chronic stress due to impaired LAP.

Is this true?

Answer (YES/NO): NO